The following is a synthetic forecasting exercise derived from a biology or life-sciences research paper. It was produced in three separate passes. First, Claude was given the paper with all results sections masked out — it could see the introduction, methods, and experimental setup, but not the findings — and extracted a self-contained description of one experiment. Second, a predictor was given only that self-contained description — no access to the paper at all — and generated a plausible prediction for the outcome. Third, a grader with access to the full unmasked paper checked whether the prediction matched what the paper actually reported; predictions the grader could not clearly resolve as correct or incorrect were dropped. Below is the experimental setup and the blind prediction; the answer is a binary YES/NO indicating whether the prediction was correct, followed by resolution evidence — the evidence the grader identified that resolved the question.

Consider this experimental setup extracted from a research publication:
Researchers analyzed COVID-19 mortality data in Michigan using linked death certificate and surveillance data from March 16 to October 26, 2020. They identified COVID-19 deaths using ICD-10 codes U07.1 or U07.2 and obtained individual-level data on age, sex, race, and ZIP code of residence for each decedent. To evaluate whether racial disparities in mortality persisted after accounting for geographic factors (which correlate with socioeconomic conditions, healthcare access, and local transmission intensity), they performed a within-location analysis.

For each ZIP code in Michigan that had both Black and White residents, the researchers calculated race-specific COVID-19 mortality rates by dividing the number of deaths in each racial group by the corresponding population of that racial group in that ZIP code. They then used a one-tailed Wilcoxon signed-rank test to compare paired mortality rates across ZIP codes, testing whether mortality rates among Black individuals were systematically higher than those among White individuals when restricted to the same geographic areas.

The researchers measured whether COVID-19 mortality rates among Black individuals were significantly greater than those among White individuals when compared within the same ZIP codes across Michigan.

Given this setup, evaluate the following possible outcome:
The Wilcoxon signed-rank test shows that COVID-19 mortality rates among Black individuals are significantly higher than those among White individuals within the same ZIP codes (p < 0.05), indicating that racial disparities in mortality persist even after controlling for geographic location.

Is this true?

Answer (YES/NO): YES